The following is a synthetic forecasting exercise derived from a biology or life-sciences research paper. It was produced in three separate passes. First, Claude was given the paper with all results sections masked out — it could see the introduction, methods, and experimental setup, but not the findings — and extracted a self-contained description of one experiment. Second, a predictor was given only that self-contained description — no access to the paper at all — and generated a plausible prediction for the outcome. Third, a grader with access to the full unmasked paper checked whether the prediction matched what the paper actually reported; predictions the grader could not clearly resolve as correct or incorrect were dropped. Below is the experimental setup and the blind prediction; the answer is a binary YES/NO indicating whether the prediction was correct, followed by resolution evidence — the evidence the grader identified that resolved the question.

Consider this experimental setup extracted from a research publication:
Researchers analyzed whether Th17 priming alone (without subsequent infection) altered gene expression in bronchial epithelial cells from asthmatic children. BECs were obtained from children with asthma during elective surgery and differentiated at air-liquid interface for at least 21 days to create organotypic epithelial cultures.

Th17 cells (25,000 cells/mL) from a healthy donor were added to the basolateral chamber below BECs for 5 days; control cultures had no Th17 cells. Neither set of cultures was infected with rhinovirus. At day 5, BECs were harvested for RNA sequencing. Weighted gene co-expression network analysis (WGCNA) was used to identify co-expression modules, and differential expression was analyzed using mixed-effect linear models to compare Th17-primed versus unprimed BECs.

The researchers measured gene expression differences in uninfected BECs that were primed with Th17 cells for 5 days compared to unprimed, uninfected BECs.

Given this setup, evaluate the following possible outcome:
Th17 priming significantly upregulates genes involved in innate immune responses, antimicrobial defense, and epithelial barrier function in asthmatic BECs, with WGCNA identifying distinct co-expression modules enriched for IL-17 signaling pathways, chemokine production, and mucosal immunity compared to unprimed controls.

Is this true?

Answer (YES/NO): NO